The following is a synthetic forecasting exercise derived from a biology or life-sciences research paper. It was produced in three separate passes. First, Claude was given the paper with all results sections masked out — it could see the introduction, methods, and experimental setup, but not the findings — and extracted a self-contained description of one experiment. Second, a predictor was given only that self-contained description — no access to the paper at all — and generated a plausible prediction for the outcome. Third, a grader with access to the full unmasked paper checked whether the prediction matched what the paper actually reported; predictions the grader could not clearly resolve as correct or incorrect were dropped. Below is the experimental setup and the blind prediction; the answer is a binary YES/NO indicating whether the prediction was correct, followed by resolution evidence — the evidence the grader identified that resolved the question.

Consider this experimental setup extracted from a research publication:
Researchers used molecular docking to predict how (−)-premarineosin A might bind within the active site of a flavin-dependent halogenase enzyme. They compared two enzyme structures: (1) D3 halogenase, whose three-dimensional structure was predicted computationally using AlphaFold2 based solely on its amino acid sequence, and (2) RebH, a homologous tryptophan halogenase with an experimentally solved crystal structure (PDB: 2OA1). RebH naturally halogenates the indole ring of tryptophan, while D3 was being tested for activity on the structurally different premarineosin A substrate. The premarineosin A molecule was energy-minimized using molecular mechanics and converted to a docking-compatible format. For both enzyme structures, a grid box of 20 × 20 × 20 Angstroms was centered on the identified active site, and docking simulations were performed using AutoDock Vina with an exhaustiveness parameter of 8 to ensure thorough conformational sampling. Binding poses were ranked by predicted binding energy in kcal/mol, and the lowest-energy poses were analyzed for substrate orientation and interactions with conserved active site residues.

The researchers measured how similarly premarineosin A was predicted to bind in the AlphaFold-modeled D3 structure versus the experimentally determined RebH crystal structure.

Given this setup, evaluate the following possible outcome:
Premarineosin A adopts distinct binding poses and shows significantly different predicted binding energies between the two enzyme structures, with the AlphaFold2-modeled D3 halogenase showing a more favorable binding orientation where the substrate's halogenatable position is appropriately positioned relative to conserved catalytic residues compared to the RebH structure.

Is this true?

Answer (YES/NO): YES